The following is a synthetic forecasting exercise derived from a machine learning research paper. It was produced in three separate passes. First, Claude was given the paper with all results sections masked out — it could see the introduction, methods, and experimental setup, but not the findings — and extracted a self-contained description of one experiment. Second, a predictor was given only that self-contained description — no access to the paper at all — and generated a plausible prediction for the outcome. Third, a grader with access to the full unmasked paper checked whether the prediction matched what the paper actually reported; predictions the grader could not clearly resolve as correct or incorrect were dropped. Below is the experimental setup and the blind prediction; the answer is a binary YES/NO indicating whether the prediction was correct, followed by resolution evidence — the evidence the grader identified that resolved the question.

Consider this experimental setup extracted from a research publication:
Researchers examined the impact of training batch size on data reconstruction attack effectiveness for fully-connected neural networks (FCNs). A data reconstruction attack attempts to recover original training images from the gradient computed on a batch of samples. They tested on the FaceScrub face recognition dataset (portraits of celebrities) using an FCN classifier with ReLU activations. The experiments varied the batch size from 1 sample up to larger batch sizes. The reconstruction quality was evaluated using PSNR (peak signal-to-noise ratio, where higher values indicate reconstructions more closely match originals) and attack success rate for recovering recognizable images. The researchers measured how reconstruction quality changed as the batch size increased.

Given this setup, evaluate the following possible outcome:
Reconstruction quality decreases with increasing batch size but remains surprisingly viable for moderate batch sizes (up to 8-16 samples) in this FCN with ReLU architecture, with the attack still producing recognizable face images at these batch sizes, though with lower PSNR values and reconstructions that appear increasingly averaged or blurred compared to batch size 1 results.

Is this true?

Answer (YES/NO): NO